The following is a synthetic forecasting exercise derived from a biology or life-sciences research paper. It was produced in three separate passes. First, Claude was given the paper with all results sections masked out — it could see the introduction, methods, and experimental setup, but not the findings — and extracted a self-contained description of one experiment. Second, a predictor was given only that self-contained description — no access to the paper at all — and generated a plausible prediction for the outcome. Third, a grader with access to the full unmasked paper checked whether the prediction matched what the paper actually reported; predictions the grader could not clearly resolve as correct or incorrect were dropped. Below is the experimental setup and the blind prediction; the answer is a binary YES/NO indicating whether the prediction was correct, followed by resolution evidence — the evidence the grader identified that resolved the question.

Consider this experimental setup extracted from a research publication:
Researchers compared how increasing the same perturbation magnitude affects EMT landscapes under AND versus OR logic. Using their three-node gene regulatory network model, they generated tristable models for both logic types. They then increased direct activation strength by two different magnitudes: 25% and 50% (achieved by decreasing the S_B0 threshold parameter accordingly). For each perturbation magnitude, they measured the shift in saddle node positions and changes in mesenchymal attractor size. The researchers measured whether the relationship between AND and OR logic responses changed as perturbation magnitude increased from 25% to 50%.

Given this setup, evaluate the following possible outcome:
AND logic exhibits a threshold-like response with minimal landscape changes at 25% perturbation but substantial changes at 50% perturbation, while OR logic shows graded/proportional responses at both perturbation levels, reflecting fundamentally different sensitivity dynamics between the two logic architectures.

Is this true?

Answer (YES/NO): NO